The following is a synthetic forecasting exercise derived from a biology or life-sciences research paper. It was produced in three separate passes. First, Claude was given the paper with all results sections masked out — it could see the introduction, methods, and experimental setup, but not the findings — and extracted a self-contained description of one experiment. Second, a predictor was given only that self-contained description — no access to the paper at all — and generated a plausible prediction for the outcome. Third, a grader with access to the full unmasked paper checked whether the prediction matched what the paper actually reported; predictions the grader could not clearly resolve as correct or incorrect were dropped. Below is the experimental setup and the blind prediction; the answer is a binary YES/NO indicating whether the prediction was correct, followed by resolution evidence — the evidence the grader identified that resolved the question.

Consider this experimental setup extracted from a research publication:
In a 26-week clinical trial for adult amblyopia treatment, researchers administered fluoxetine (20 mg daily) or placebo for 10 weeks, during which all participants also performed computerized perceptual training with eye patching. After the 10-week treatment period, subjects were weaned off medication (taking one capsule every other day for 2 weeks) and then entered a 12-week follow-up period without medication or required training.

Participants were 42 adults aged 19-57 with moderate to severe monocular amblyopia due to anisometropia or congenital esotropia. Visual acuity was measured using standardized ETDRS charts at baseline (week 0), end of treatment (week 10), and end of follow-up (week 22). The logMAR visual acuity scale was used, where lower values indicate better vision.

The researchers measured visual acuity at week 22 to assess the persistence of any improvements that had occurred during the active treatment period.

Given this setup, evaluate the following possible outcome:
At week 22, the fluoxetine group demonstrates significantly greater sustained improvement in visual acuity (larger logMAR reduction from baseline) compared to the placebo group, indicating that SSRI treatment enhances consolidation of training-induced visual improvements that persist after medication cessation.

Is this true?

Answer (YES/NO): NO